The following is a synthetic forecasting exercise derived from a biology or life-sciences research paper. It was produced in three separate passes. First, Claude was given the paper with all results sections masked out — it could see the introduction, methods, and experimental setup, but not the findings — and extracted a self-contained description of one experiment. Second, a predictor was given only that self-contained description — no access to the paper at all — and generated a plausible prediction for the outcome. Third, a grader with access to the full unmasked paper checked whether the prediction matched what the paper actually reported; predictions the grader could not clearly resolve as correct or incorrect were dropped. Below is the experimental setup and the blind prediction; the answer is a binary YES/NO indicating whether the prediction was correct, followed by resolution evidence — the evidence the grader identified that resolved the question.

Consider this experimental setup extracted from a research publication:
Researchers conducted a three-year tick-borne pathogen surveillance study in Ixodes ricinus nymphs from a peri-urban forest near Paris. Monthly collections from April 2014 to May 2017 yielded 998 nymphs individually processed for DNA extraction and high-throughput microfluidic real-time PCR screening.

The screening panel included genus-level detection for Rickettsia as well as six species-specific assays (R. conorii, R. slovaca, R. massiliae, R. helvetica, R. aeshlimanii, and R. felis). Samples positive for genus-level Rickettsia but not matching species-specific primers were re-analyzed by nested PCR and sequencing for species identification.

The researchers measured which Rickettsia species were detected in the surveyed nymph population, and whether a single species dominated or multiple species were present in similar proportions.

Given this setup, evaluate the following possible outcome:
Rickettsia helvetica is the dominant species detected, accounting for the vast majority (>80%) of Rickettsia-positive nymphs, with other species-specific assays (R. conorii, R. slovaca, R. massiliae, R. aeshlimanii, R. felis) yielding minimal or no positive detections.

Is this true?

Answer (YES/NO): YES